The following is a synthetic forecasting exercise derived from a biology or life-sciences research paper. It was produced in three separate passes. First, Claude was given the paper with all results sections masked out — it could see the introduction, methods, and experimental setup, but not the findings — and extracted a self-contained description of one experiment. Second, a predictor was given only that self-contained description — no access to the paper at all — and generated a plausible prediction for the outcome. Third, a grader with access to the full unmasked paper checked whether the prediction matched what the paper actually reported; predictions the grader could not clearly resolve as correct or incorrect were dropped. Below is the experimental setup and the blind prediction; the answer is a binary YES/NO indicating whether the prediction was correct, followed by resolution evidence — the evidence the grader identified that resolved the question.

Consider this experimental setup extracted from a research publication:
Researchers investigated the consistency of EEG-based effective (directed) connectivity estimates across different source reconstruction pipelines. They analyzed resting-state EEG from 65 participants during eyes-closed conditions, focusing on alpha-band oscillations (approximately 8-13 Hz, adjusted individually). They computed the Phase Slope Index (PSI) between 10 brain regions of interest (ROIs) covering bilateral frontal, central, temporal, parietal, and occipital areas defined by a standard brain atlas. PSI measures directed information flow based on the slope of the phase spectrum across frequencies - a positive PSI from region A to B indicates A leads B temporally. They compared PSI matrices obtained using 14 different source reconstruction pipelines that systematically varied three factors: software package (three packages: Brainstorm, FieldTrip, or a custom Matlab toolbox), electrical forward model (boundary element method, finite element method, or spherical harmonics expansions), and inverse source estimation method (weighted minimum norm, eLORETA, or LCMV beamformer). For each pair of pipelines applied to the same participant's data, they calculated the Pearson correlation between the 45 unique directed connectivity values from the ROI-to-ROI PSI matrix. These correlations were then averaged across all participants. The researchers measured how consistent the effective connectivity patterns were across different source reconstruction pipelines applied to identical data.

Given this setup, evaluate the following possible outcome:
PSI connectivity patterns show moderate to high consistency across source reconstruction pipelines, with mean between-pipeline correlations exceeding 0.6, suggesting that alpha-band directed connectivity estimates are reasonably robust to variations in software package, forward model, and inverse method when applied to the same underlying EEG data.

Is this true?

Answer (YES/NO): NO